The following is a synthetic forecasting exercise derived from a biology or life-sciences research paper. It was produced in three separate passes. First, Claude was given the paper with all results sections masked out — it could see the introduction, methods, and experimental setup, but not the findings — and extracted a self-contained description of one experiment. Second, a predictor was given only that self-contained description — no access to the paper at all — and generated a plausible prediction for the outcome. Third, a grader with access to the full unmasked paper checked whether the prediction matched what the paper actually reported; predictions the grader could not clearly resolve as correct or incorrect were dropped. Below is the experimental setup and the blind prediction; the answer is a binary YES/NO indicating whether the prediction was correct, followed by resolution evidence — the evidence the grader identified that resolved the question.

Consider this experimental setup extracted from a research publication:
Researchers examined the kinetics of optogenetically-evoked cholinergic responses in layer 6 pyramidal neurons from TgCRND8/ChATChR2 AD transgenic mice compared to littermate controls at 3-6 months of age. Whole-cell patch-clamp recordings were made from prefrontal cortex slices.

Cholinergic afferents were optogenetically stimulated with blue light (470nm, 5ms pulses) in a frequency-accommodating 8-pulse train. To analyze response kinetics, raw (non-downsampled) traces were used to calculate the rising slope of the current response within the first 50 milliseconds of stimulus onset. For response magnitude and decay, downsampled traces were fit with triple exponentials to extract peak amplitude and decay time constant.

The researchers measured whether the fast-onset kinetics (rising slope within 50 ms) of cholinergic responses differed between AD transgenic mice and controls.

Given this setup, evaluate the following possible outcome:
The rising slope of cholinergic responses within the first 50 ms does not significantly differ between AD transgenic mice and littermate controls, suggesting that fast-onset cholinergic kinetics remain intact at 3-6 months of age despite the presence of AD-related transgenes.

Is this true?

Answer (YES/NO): NO